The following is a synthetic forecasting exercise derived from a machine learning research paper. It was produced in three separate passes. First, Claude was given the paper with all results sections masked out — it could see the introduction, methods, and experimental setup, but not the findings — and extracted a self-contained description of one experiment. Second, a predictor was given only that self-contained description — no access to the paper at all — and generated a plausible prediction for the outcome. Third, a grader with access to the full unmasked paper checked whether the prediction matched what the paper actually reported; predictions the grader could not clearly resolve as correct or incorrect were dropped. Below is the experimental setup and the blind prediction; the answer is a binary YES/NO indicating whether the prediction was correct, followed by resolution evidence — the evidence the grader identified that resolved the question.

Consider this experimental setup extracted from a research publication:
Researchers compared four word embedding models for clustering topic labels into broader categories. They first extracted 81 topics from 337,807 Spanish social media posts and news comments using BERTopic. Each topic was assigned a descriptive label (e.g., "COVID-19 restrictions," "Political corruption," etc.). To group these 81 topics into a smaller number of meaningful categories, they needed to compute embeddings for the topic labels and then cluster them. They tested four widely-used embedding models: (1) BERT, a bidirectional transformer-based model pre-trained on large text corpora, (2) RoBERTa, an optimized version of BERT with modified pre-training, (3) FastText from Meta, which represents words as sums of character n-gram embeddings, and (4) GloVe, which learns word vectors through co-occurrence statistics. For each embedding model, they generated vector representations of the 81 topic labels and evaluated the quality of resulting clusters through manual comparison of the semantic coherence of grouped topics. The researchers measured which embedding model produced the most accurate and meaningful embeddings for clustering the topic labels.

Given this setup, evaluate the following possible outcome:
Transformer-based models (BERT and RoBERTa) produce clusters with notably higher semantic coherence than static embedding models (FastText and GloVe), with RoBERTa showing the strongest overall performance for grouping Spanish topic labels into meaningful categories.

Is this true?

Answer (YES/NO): NO